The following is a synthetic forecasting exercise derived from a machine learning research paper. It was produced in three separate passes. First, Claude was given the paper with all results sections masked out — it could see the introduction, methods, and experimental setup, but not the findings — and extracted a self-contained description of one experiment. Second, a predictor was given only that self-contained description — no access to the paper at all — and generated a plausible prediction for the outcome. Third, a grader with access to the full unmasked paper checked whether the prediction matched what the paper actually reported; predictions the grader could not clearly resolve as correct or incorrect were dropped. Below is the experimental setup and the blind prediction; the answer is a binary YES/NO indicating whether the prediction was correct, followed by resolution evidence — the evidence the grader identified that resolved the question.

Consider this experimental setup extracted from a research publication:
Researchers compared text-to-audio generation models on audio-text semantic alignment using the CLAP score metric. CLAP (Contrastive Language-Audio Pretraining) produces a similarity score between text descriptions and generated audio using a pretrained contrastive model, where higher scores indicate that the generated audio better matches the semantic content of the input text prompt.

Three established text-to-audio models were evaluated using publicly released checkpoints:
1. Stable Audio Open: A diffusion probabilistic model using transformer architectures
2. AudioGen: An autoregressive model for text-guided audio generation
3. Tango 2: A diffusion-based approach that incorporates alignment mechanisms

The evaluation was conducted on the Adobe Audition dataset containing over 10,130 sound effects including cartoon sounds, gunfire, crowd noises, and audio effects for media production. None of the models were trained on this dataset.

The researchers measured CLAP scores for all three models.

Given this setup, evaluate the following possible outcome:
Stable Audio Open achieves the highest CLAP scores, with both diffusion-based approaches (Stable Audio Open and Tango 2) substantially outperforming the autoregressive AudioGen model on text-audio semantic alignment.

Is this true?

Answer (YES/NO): NO